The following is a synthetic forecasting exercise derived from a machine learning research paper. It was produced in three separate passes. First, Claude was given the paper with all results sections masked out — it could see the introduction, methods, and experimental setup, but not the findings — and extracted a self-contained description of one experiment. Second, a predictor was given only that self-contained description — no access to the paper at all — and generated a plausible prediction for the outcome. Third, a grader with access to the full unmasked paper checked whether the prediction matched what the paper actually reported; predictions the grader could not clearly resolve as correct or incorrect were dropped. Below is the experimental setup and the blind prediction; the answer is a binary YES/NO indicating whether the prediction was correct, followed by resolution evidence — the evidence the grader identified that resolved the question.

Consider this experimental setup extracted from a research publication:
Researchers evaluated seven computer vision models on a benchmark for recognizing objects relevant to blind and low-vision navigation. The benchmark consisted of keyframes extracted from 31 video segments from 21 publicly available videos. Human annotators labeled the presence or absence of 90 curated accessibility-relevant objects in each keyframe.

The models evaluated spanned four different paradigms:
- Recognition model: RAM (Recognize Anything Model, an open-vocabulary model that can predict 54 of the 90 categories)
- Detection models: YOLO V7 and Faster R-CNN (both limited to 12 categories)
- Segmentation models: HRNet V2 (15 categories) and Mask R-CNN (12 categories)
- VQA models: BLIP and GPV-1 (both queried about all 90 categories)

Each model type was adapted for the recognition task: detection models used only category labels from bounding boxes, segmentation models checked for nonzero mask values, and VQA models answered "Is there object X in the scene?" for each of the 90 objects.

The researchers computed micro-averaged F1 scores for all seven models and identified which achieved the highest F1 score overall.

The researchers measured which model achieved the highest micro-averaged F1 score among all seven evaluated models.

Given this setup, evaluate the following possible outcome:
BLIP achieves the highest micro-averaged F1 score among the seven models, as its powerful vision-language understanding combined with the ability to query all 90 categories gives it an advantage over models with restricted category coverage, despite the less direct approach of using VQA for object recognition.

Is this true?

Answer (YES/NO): NO